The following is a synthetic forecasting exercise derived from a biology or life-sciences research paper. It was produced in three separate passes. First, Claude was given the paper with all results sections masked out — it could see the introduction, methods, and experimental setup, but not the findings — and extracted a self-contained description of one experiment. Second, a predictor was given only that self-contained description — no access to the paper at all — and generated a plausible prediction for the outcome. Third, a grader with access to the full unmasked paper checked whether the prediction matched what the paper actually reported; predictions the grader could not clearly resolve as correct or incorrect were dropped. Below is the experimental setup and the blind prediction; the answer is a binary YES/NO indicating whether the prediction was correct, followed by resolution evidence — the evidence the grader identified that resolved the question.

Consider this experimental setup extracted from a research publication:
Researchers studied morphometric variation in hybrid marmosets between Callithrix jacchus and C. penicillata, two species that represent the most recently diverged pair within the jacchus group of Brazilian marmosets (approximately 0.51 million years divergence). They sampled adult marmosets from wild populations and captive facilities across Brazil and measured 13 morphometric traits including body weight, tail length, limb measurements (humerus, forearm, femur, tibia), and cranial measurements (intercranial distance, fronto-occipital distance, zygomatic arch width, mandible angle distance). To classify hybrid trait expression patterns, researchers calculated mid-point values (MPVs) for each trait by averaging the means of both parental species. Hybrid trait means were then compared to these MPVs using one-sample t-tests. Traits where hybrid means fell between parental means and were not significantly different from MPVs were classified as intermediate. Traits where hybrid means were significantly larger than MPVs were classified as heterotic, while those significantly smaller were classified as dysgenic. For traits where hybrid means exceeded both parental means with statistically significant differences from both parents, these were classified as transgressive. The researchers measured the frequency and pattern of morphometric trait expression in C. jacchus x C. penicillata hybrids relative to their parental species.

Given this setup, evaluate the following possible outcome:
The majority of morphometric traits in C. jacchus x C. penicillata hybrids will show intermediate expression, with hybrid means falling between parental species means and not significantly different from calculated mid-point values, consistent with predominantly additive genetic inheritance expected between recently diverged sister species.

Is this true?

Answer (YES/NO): NO